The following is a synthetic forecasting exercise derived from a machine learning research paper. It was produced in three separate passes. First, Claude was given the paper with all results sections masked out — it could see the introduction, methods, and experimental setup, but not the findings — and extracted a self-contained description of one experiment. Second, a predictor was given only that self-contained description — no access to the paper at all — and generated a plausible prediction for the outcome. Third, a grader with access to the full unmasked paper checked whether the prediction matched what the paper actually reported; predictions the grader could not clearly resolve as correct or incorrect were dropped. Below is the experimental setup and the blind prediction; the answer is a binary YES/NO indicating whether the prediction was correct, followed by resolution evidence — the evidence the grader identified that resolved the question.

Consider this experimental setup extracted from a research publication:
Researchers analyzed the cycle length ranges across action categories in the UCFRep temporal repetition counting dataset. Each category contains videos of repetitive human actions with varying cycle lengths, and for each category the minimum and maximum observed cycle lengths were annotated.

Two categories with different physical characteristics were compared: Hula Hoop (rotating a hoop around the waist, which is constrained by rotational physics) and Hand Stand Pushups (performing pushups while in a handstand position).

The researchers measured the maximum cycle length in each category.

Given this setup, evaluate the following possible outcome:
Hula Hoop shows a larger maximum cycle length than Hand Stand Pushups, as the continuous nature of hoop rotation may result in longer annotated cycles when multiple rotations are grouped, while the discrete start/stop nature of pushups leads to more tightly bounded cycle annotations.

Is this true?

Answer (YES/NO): NO